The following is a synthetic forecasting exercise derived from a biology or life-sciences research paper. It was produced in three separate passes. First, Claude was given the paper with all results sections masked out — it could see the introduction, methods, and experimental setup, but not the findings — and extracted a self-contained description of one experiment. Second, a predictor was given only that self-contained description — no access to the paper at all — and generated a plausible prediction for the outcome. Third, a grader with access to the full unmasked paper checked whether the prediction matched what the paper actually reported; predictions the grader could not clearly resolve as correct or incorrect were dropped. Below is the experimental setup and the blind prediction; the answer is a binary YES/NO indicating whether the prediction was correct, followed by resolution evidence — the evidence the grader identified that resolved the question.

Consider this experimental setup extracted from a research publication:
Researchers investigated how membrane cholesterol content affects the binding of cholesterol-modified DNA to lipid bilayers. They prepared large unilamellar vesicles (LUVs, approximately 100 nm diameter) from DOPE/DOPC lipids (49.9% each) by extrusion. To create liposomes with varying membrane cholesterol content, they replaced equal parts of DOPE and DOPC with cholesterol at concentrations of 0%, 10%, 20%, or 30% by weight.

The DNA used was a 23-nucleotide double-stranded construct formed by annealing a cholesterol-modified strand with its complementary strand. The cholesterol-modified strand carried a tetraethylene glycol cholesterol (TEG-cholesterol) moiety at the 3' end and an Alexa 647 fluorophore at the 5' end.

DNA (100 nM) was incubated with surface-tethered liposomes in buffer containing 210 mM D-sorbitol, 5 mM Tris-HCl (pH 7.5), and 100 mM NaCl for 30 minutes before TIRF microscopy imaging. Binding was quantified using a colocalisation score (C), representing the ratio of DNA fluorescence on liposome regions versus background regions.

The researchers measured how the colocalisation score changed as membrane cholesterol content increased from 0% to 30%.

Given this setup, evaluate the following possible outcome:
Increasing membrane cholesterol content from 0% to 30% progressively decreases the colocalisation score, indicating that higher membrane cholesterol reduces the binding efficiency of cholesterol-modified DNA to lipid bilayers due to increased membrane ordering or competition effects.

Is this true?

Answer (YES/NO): NO